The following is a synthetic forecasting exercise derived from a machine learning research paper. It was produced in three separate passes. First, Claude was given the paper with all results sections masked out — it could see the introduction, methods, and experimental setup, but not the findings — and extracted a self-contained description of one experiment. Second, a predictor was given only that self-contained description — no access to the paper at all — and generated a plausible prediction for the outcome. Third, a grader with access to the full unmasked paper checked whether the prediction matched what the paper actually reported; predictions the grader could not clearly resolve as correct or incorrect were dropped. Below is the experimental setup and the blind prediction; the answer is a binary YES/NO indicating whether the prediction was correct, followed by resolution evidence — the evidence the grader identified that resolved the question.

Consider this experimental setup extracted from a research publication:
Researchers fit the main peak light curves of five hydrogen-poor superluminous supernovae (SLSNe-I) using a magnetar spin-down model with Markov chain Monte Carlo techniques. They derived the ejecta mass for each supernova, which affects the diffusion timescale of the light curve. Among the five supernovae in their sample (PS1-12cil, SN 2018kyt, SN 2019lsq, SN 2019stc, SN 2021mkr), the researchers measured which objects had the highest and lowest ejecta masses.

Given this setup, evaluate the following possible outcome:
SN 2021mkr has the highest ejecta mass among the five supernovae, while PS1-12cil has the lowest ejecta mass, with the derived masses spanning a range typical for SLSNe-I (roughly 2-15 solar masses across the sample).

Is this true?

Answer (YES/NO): NO